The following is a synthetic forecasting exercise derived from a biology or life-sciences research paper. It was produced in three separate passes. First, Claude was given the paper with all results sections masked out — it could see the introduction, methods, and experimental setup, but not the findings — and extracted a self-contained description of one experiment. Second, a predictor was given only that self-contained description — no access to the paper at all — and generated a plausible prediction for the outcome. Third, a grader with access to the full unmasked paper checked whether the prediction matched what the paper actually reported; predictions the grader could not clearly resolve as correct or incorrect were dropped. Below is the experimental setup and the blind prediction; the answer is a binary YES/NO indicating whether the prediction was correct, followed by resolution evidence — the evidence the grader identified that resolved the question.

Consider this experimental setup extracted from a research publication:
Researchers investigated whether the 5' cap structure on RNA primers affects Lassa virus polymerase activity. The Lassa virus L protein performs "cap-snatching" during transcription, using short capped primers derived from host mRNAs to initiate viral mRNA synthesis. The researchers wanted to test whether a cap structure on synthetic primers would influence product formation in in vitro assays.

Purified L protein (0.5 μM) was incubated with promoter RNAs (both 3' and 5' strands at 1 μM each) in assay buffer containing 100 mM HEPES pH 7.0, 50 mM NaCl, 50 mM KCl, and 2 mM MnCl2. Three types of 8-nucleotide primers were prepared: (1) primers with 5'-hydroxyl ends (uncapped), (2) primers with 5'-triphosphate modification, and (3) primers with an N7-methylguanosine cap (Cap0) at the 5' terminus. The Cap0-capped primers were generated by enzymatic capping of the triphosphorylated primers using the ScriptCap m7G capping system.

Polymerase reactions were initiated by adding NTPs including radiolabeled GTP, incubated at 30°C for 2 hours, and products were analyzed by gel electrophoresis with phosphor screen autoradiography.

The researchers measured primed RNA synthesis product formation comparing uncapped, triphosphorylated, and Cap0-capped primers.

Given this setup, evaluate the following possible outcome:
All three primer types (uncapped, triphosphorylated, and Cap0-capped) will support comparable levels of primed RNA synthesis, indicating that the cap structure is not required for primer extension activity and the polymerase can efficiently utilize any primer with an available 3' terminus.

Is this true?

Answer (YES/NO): YES